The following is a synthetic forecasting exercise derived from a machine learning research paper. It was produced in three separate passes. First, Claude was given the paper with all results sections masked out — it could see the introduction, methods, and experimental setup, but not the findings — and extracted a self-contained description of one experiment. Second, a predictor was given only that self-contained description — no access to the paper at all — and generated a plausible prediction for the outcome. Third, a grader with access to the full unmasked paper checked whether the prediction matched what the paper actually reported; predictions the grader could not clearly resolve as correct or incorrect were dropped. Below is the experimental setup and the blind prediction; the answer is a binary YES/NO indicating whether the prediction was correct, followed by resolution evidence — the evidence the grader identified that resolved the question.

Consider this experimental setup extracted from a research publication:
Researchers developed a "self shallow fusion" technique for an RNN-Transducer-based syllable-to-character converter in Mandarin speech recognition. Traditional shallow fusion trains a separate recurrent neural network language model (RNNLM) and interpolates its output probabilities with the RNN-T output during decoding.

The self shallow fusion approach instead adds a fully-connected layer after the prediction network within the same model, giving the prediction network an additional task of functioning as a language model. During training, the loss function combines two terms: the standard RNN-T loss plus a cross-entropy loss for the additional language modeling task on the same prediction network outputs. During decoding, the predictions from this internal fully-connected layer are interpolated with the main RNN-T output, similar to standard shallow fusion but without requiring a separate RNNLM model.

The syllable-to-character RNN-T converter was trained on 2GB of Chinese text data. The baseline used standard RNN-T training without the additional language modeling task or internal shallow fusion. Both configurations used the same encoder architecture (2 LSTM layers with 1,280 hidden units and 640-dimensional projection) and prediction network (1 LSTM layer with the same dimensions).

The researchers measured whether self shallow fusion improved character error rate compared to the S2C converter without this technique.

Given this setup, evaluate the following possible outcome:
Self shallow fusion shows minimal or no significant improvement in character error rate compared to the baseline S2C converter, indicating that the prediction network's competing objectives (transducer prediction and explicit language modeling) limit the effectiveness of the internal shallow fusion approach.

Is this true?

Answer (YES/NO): NO